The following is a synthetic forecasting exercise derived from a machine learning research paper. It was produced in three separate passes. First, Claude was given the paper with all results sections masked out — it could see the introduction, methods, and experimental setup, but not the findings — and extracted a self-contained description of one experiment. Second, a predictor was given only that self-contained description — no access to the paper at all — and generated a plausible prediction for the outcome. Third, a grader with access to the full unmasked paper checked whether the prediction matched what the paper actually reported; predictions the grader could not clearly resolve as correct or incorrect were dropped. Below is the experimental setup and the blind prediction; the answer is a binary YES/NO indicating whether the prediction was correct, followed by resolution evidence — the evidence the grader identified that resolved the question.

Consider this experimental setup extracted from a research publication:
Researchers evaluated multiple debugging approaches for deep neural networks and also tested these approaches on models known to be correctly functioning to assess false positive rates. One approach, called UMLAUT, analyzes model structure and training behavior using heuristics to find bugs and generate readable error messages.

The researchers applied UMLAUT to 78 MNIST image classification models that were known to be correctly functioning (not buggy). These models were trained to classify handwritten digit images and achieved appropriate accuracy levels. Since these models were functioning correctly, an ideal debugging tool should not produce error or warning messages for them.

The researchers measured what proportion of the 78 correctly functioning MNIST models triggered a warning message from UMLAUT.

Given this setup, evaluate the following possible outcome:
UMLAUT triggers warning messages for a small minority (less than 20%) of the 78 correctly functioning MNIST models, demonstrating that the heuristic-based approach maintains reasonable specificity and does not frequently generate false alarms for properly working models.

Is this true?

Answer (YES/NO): NO